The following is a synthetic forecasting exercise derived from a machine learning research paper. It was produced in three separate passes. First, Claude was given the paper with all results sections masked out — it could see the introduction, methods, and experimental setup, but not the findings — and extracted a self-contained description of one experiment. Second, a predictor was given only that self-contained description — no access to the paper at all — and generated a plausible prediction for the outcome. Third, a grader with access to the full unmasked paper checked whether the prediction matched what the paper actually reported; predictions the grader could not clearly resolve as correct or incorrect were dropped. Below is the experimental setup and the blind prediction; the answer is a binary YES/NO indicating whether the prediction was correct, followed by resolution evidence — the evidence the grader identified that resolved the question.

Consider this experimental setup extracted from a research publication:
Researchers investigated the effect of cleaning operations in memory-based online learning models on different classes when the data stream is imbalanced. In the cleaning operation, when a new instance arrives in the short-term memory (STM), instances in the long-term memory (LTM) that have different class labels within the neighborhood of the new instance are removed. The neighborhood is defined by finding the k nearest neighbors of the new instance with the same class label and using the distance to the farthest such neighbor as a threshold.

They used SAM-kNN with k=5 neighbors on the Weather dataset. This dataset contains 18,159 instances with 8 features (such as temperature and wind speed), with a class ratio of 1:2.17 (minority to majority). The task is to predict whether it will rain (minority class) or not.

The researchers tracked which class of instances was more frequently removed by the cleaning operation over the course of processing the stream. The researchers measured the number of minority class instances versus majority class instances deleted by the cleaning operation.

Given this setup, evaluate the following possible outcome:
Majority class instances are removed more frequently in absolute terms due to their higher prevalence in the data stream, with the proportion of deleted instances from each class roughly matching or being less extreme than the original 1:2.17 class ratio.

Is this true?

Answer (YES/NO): NO